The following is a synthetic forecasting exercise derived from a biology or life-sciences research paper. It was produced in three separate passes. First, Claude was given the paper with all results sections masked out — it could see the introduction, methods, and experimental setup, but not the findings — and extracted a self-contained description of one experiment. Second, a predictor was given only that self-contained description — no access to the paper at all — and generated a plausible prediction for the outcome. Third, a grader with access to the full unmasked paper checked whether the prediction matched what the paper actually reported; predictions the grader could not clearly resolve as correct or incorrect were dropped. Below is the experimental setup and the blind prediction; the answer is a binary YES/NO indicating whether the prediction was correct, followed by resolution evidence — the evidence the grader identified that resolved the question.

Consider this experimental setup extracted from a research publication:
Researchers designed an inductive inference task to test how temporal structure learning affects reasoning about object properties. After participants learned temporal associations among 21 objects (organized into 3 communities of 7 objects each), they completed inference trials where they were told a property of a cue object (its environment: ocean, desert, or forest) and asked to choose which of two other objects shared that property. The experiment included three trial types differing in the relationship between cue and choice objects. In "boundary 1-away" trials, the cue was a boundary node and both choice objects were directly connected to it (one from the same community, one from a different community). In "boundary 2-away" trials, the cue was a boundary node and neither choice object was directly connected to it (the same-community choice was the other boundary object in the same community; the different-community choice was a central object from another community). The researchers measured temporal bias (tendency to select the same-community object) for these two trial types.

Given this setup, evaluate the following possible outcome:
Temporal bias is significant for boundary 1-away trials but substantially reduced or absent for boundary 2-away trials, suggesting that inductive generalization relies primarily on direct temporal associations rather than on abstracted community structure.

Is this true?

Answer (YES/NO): NO